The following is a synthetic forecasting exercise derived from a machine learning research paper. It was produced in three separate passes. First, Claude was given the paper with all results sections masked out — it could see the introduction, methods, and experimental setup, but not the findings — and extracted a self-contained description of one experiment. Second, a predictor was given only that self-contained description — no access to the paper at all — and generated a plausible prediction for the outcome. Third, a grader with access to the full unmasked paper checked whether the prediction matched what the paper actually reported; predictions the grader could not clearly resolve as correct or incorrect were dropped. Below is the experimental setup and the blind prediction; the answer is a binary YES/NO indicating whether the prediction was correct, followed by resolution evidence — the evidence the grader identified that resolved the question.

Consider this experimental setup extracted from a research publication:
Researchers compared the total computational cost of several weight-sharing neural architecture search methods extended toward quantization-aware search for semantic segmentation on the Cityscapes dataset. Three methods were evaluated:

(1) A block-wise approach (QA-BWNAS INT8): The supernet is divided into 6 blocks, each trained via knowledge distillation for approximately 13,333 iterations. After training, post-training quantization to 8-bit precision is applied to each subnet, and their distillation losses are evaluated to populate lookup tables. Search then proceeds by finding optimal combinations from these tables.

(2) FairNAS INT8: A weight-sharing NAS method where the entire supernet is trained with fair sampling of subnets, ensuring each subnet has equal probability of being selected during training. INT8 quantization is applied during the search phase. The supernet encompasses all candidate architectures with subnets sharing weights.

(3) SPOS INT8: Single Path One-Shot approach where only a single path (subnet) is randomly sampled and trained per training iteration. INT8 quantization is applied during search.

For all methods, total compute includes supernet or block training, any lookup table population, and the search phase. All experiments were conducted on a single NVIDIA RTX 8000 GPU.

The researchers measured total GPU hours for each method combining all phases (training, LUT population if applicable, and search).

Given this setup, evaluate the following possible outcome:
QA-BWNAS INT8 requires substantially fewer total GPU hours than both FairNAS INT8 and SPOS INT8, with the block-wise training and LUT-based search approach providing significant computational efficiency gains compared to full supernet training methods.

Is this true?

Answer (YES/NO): NO